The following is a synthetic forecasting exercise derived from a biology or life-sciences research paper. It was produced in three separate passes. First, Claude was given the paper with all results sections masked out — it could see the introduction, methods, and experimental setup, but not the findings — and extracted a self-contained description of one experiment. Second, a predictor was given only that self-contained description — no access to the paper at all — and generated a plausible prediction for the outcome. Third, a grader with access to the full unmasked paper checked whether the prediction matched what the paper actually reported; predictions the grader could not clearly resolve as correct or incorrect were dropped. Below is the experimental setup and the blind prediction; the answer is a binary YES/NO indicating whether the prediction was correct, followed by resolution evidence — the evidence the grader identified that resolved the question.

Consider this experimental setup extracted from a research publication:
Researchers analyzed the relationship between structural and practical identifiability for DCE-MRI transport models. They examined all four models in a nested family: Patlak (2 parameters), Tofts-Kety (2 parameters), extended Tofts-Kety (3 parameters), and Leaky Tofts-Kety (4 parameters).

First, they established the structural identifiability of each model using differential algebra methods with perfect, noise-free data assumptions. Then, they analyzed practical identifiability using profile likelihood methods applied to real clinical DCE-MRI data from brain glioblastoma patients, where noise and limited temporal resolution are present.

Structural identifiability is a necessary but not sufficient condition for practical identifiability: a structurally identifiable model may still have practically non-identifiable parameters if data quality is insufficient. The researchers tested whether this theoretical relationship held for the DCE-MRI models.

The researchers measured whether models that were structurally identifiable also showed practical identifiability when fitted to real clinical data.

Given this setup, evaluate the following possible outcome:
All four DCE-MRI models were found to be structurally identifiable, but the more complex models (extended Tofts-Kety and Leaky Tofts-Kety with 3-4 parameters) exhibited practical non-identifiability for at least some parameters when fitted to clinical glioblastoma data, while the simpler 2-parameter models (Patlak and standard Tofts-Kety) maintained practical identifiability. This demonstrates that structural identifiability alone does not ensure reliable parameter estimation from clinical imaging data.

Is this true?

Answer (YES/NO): NO